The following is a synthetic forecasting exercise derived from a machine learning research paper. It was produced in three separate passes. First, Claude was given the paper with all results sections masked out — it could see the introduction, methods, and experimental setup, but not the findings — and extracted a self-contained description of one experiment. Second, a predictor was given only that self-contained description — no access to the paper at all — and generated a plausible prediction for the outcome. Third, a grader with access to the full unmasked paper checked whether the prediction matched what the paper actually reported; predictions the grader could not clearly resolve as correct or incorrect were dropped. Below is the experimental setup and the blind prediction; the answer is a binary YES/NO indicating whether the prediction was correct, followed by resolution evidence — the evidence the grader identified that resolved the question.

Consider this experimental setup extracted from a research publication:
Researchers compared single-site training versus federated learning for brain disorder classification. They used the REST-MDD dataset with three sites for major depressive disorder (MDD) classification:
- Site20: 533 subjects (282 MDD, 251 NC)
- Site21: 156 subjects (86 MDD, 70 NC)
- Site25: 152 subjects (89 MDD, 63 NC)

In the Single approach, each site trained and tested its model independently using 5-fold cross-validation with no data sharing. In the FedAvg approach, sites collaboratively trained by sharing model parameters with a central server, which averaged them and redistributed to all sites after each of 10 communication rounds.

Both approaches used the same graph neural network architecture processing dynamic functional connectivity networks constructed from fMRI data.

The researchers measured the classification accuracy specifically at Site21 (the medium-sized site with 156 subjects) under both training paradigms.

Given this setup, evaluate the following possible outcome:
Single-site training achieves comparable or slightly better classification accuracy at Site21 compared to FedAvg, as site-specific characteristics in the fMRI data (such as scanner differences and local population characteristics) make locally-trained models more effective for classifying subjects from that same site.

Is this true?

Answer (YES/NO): YES